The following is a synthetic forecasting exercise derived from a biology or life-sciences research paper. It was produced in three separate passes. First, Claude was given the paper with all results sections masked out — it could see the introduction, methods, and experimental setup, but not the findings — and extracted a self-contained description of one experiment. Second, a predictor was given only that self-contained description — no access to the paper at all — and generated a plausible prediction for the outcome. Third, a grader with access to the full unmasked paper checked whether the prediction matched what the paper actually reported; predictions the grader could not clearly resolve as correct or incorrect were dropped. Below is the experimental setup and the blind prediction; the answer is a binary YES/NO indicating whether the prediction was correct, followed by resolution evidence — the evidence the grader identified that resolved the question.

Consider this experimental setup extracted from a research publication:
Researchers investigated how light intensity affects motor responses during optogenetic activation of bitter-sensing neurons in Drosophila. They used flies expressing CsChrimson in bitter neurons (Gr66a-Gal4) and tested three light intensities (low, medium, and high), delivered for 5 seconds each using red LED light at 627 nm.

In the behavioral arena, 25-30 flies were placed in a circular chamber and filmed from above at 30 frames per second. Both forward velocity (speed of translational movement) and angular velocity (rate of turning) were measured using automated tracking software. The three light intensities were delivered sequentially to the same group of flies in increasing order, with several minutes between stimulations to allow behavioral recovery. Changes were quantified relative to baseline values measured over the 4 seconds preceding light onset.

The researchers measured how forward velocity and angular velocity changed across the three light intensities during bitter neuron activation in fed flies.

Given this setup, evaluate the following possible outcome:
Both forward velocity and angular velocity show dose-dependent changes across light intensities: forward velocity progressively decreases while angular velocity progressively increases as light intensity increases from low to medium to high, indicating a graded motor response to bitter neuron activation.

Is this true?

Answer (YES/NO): NO